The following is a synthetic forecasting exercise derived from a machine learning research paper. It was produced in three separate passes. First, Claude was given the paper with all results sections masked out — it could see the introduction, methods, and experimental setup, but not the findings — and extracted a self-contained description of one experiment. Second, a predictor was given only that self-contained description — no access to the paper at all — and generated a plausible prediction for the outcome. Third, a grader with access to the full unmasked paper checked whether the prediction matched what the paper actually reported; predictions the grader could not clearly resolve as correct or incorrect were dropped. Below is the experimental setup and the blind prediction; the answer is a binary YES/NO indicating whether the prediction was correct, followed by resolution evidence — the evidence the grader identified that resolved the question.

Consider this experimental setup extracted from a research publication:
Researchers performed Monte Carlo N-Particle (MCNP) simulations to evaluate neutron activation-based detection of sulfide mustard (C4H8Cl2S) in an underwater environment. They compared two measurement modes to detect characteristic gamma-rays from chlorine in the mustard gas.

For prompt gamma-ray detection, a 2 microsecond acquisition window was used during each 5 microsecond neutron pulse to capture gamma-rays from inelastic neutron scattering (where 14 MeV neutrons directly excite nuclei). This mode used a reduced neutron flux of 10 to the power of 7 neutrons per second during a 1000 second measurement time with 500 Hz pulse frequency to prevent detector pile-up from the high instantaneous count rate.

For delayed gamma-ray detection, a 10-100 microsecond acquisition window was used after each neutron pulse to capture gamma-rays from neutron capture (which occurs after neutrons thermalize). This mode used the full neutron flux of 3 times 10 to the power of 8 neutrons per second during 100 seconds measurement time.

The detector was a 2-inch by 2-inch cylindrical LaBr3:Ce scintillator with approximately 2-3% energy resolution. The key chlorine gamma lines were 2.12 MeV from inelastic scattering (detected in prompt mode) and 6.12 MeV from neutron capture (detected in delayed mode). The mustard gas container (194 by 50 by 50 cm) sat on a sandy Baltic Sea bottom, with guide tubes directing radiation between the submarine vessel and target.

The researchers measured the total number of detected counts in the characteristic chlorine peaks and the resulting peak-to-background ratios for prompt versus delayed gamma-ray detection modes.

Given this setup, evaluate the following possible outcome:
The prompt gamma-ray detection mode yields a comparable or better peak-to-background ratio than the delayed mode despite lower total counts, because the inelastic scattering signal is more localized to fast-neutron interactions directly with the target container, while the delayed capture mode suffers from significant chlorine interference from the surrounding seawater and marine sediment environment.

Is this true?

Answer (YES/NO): NO